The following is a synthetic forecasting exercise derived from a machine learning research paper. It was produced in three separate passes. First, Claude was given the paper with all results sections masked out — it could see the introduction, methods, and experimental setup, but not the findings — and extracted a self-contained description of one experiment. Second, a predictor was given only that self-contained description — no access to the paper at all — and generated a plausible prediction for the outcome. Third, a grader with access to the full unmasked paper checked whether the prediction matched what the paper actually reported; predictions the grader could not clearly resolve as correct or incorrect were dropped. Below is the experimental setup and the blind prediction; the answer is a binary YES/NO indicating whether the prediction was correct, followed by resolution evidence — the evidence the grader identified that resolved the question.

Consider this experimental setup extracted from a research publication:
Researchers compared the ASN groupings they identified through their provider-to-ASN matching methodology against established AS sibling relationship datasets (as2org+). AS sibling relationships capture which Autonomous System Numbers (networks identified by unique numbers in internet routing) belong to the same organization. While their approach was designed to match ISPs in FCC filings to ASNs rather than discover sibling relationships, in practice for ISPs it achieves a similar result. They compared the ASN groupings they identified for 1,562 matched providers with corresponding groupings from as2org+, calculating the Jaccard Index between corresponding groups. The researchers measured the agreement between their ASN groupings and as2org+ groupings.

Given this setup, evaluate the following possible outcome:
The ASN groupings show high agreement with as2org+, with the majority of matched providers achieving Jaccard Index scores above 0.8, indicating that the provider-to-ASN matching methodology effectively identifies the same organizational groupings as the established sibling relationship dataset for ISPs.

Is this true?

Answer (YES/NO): YES